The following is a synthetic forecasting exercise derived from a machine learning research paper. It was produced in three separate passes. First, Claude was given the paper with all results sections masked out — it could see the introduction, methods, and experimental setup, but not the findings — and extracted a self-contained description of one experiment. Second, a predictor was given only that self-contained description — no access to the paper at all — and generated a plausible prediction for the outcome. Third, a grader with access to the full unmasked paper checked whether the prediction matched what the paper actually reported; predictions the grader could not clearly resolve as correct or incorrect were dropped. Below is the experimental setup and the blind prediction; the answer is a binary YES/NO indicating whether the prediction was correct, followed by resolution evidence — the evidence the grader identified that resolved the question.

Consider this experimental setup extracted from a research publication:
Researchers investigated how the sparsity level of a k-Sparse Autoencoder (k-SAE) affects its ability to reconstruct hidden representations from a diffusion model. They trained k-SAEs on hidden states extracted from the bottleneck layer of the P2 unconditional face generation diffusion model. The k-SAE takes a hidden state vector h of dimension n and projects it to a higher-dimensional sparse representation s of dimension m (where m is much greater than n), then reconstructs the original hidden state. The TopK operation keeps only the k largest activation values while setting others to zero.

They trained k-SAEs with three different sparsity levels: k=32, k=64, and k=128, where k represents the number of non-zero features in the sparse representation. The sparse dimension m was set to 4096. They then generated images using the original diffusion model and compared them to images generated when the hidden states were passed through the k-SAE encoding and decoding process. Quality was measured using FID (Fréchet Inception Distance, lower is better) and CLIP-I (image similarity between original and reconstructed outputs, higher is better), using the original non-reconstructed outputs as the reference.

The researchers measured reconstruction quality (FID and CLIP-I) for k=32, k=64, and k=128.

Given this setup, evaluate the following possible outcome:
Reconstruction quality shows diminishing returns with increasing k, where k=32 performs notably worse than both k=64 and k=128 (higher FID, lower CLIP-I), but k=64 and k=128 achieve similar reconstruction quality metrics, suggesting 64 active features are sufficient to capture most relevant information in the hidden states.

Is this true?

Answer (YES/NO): NO